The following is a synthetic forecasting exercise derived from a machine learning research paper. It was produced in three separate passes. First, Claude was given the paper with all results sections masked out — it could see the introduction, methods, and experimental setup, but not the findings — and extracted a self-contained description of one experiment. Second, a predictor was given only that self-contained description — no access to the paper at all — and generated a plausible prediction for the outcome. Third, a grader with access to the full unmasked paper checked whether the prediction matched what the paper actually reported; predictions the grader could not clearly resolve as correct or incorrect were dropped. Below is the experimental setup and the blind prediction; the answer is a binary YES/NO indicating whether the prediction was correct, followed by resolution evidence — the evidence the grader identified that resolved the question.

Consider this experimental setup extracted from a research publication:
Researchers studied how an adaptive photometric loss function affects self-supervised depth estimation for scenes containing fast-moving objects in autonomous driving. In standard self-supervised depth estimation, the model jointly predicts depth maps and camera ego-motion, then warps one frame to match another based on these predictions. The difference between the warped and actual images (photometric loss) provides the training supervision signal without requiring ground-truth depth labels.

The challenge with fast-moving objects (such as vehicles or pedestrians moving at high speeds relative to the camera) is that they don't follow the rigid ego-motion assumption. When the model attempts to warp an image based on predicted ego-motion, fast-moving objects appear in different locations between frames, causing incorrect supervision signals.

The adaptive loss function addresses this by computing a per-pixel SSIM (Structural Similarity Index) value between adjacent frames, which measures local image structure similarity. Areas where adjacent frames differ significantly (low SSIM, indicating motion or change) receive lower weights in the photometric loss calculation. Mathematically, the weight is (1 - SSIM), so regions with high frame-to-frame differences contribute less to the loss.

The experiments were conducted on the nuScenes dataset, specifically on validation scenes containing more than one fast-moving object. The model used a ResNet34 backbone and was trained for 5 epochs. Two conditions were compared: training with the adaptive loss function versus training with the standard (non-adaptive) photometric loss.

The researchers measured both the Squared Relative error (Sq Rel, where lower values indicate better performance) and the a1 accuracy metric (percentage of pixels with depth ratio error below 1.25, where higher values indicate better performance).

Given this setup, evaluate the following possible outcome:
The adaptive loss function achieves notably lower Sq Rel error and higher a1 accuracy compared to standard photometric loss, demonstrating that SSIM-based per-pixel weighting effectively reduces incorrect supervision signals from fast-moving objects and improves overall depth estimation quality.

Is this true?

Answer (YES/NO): NO